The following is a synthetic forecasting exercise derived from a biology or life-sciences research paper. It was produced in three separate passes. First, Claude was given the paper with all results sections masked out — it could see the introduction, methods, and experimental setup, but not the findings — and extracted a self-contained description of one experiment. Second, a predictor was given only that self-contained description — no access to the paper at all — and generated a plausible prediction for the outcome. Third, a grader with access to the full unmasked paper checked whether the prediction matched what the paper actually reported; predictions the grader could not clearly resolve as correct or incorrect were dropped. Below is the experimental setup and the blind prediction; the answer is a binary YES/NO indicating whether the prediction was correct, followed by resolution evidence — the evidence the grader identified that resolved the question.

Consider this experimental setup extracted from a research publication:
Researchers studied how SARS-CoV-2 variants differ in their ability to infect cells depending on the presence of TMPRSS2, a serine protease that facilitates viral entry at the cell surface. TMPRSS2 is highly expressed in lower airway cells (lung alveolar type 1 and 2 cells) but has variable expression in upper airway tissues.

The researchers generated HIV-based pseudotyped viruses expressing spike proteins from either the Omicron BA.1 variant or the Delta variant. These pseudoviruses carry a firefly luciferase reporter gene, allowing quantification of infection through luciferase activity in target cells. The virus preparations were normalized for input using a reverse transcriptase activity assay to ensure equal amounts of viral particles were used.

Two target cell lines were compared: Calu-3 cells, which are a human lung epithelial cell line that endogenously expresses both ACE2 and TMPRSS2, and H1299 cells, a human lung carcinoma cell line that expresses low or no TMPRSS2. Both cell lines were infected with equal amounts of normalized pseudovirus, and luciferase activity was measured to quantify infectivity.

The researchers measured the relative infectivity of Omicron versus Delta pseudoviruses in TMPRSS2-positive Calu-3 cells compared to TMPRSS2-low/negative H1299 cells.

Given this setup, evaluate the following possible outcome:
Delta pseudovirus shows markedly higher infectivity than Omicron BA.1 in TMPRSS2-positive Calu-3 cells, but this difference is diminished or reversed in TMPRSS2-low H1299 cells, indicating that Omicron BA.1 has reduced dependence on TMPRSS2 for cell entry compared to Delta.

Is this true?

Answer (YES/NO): YES